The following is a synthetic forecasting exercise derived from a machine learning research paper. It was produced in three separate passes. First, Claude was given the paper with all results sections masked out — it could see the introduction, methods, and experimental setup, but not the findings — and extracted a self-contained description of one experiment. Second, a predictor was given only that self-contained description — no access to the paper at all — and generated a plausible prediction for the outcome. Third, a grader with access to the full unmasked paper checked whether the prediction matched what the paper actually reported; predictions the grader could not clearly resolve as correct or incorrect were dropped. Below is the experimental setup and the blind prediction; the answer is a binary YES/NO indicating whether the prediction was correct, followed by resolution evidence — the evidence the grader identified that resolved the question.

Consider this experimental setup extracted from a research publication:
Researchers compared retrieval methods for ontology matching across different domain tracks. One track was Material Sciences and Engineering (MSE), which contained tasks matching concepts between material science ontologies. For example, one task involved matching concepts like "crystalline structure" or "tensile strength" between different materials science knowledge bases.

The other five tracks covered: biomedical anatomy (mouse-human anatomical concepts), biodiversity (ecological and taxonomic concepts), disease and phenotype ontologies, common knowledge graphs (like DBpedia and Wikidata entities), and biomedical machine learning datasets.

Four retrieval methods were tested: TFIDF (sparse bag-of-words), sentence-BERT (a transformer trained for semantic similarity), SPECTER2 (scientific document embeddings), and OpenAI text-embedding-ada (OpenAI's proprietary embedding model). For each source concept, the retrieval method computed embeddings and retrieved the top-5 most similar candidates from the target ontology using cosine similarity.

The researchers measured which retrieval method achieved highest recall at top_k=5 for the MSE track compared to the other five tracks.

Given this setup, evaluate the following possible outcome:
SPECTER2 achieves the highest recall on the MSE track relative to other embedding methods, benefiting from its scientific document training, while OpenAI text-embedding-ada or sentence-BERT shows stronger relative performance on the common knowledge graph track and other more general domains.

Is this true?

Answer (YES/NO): NO